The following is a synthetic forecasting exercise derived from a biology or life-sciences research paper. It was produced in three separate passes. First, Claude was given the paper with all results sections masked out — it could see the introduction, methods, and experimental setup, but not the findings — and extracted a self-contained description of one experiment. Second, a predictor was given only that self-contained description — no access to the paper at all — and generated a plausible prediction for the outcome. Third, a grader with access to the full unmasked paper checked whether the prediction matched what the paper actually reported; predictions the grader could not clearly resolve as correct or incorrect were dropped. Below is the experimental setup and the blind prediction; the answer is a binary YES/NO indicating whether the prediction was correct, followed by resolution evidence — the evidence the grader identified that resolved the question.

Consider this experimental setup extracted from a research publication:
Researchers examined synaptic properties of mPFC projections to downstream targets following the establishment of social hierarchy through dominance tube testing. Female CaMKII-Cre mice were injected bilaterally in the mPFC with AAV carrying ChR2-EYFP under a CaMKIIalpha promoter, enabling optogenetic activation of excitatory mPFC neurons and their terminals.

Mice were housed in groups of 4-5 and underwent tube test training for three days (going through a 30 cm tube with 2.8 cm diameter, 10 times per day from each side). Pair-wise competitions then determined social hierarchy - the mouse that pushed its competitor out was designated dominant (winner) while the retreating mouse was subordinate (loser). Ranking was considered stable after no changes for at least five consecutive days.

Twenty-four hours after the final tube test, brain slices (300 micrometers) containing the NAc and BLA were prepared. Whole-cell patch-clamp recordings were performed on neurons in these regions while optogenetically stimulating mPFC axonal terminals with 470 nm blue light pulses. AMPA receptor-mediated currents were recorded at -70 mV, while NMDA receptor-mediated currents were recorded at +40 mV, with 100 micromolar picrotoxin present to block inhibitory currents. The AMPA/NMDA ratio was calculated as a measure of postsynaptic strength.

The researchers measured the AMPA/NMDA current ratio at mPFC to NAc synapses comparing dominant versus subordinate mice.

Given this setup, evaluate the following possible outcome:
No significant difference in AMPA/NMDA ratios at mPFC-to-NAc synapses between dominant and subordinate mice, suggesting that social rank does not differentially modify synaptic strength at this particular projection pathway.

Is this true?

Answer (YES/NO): NO